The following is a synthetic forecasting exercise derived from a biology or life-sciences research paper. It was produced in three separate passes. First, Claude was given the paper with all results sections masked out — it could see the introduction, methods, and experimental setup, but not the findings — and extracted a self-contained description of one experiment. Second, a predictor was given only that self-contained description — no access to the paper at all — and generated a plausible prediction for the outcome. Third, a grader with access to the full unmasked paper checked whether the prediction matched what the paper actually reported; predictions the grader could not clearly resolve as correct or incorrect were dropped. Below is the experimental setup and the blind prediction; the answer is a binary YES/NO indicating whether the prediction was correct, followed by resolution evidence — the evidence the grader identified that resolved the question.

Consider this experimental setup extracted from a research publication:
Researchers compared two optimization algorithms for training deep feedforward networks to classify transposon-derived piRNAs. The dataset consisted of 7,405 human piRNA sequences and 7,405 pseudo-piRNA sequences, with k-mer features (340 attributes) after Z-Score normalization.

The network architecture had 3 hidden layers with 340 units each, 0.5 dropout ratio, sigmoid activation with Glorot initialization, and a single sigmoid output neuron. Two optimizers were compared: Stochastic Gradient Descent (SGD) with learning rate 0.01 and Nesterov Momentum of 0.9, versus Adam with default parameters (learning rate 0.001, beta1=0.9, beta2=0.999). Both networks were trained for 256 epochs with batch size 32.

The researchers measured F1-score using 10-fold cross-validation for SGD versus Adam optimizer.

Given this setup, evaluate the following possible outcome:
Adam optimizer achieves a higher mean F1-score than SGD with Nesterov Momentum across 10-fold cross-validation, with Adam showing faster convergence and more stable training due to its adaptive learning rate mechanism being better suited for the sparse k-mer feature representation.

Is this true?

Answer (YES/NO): YES